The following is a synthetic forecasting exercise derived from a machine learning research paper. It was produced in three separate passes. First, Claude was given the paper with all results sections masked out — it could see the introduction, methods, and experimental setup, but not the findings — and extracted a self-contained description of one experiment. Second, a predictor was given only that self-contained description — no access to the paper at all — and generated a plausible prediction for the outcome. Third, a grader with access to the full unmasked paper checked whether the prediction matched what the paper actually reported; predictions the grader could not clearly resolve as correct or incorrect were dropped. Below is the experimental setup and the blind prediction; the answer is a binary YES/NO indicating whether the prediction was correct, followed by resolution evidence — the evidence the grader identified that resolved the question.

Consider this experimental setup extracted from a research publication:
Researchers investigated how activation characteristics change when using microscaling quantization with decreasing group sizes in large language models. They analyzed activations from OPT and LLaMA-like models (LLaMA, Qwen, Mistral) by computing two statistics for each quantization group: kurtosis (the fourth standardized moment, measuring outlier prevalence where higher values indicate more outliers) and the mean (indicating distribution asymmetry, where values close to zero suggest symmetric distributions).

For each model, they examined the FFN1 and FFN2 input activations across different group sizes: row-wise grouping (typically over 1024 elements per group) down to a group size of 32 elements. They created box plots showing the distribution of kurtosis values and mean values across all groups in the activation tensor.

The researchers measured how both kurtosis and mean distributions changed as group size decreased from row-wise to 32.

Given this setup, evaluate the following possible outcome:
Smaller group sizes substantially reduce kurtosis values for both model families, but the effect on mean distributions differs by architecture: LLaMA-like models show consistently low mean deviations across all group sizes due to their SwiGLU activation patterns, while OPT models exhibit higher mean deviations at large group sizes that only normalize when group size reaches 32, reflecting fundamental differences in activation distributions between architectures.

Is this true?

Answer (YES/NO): NO